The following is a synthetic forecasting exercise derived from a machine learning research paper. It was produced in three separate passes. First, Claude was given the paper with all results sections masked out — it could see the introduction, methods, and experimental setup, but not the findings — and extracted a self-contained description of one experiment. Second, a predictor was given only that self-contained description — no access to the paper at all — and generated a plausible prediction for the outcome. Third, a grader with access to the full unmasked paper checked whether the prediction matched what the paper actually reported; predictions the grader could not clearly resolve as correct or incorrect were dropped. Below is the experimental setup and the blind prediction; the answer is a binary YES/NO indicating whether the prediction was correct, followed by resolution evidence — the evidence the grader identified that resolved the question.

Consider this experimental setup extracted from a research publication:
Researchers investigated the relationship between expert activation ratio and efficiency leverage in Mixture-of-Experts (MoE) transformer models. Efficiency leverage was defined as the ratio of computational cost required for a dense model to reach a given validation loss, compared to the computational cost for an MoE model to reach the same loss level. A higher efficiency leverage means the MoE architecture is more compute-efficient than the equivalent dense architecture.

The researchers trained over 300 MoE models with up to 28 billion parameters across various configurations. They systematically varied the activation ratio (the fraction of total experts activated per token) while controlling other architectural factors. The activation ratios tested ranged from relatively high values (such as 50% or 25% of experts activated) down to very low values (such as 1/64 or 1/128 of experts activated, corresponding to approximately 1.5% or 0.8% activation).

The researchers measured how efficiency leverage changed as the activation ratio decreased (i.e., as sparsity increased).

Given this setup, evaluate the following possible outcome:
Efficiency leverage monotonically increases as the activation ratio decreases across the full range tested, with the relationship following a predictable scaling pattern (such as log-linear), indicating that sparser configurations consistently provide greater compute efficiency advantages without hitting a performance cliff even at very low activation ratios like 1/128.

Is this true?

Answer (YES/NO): YES